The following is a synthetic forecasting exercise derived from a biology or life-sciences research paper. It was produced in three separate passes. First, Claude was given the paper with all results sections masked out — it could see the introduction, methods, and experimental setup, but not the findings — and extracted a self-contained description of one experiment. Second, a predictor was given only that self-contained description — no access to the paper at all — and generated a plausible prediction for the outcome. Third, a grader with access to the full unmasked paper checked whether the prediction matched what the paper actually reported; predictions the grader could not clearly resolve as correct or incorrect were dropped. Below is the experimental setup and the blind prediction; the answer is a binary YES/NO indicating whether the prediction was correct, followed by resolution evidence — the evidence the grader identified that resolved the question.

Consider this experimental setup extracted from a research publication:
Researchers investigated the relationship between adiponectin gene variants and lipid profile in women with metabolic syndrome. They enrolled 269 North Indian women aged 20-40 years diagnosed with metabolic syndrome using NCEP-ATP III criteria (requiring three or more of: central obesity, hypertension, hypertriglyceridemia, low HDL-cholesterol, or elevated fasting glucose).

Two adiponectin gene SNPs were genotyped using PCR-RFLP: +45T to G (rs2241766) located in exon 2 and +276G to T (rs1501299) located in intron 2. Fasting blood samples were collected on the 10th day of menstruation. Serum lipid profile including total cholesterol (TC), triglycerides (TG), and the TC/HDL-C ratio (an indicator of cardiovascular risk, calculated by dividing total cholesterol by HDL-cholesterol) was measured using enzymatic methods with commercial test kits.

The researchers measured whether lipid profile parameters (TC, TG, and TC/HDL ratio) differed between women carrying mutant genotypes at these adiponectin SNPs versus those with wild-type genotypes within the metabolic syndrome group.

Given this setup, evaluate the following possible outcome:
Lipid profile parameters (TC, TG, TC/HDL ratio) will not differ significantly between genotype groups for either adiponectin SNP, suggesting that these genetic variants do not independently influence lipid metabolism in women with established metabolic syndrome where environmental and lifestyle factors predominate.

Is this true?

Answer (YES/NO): YES